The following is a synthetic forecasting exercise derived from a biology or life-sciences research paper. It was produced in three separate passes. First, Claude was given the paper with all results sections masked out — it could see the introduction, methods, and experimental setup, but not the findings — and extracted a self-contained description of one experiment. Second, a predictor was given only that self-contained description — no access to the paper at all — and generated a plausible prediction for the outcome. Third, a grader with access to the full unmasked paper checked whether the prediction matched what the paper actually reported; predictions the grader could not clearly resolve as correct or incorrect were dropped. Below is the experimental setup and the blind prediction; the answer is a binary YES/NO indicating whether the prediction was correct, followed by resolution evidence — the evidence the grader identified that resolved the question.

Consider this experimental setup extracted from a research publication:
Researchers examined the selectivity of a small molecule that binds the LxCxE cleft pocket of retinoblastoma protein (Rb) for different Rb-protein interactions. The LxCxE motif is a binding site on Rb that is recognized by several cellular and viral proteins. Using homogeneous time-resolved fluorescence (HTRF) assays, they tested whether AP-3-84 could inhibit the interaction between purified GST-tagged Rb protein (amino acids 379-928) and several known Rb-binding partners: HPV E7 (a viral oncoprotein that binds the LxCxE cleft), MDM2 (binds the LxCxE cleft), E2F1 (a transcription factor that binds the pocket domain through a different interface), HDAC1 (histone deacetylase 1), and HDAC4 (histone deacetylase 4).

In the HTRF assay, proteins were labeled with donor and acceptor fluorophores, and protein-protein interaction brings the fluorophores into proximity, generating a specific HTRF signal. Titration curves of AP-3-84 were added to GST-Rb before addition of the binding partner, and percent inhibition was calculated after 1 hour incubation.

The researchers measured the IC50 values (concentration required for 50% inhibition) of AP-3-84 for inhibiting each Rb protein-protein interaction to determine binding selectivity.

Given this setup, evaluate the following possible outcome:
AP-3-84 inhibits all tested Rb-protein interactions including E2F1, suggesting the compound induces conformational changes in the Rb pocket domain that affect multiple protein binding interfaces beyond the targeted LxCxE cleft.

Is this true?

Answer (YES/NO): NO